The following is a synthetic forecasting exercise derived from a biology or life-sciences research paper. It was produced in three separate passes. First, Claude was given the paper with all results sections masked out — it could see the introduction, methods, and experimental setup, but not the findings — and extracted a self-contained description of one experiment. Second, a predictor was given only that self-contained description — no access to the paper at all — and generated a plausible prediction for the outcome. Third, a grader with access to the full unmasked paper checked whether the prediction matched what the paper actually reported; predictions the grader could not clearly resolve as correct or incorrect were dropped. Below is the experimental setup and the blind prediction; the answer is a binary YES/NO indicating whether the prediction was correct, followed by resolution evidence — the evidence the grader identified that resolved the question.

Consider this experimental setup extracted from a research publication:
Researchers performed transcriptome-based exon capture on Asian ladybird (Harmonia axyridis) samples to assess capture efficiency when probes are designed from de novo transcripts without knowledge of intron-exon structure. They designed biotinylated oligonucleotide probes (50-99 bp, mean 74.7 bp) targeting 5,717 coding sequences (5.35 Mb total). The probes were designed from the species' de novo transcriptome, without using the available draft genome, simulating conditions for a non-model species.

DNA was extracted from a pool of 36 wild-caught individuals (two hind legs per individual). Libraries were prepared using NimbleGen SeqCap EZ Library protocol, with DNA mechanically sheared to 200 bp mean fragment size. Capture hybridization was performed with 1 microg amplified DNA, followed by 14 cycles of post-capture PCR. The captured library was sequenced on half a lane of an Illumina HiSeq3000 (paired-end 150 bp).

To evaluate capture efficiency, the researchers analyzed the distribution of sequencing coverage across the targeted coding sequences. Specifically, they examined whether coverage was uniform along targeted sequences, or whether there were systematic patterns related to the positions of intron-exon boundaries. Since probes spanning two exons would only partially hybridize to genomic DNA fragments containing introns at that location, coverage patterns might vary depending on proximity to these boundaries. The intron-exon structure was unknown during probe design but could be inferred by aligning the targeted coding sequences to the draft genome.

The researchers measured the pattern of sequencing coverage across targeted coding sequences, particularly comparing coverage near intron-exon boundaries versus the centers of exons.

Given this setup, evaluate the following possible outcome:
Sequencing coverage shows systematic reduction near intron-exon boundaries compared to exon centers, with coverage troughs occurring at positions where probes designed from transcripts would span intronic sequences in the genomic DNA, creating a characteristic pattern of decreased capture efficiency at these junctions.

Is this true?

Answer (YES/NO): YES